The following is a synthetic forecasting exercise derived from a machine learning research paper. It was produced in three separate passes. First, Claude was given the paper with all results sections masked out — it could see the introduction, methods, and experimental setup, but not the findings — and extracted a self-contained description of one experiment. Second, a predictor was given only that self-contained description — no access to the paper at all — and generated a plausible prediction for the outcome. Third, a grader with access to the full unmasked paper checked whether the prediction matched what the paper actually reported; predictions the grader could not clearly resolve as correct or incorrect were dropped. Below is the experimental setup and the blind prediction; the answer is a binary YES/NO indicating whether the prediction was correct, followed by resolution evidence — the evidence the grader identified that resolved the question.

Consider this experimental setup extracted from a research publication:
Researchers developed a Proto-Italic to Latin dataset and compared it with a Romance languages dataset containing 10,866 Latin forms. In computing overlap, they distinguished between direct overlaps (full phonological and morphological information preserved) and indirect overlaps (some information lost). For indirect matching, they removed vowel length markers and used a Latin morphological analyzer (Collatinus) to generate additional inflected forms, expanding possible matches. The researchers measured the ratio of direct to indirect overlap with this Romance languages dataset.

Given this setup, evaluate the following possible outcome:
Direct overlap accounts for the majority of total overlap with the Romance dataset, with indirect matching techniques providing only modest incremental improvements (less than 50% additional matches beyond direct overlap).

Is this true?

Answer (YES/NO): NO